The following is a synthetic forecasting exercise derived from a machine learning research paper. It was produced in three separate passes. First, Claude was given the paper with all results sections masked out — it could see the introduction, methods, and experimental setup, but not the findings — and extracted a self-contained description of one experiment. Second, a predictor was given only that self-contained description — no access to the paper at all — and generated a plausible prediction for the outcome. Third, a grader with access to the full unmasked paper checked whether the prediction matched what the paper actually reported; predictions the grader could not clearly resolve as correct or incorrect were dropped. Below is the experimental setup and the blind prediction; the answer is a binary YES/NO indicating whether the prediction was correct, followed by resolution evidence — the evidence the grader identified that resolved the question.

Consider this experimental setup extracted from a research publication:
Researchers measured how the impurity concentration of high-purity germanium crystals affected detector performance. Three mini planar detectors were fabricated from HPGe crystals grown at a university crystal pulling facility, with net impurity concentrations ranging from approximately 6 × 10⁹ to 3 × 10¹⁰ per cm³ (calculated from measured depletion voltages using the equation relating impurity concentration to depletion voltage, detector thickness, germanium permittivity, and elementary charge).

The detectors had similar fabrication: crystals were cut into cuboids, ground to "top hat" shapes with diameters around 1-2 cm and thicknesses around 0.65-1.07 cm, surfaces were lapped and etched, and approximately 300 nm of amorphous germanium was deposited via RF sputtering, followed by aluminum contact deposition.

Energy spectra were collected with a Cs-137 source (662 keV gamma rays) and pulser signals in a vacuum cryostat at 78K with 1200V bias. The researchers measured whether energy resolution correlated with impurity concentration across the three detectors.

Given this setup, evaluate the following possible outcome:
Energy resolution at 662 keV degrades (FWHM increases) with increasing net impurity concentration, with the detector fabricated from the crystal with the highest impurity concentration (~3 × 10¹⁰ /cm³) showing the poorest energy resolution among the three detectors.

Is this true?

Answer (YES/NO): NO